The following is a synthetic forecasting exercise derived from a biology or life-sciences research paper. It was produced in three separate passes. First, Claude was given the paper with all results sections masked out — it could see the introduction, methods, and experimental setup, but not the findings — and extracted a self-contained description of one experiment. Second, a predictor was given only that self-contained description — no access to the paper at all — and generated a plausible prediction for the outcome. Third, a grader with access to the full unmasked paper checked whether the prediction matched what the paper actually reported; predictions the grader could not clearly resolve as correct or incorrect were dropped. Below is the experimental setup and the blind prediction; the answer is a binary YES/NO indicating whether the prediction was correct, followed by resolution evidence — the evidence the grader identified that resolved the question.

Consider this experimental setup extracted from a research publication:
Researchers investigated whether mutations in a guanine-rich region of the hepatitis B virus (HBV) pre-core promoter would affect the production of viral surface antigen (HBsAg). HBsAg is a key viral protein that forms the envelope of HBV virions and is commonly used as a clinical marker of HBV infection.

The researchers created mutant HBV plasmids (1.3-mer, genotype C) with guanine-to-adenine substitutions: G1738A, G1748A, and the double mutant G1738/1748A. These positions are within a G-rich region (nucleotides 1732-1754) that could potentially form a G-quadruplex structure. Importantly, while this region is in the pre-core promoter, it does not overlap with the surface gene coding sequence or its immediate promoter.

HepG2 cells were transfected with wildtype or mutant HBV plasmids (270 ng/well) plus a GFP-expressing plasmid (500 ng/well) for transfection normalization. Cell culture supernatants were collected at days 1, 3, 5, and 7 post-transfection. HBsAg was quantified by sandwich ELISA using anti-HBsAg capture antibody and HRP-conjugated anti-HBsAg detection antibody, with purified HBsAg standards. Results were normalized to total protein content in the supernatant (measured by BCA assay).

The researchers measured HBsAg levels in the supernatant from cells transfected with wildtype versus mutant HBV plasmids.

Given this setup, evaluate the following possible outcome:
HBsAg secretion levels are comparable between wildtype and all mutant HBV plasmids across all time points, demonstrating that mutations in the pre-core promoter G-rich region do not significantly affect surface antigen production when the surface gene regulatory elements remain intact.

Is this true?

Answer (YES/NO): NO